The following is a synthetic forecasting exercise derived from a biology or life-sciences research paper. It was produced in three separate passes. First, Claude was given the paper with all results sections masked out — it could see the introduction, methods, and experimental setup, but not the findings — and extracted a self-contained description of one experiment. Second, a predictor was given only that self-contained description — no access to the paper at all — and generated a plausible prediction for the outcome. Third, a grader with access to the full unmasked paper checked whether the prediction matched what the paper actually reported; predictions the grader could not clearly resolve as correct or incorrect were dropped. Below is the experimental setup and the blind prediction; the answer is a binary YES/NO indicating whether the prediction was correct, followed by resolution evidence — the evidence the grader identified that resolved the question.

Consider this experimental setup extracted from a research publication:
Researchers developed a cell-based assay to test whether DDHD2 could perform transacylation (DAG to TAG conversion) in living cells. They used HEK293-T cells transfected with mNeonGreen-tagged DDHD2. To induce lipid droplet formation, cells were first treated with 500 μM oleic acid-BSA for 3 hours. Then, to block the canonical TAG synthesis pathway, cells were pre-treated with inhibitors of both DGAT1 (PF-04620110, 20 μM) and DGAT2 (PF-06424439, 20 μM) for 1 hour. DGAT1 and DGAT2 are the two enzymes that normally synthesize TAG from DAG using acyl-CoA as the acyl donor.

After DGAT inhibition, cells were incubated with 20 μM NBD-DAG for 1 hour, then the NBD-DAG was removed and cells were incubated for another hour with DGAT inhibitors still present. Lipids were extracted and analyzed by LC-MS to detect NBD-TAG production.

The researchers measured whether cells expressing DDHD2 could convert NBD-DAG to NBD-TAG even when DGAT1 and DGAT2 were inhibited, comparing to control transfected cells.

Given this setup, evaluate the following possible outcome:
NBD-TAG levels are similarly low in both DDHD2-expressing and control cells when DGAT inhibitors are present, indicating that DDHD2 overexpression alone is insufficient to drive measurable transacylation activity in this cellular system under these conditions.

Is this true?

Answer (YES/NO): NO